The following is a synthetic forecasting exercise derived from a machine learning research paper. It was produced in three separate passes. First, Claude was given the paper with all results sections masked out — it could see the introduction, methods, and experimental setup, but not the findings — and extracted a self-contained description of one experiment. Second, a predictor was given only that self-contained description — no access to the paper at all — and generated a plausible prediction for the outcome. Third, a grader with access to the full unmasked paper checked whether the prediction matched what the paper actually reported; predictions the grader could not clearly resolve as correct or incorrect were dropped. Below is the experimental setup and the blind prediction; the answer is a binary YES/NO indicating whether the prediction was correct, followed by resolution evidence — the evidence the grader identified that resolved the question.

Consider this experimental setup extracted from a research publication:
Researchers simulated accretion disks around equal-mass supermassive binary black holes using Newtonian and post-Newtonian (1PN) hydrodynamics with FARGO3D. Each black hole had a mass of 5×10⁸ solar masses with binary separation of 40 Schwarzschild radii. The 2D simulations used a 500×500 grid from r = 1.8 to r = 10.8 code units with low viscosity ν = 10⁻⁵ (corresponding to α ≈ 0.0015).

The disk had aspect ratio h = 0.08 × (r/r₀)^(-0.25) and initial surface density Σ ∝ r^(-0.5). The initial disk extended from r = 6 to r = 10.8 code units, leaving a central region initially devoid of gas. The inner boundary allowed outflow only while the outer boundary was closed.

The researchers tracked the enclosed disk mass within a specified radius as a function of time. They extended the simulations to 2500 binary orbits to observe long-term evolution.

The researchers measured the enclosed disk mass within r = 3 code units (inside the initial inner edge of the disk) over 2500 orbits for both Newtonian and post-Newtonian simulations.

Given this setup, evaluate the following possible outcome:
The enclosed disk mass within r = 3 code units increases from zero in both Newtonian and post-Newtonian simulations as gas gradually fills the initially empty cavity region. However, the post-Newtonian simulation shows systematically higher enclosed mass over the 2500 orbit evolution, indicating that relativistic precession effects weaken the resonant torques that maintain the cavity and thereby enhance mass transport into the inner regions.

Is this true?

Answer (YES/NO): NO